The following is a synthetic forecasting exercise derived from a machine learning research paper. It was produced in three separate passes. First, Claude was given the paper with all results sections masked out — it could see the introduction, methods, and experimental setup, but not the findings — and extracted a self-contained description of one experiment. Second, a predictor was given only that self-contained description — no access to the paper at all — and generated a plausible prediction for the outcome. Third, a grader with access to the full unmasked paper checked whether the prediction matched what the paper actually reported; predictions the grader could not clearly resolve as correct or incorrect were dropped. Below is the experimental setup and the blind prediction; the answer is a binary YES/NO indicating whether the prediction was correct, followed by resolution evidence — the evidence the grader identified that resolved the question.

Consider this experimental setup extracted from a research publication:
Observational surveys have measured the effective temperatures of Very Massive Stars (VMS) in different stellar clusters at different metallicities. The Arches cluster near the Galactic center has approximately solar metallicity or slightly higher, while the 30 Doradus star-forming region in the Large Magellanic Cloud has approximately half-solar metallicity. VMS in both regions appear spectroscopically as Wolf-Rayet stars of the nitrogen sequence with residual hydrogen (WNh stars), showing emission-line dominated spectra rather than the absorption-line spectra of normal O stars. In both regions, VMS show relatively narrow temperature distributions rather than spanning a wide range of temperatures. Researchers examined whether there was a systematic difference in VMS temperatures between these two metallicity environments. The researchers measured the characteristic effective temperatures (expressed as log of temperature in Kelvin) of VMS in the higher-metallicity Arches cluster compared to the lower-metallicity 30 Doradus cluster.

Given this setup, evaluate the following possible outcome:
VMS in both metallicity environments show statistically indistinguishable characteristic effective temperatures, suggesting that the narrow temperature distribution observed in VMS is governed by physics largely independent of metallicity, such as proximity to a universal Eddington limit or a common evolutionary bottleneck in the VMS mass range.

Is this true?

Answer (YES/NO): NO